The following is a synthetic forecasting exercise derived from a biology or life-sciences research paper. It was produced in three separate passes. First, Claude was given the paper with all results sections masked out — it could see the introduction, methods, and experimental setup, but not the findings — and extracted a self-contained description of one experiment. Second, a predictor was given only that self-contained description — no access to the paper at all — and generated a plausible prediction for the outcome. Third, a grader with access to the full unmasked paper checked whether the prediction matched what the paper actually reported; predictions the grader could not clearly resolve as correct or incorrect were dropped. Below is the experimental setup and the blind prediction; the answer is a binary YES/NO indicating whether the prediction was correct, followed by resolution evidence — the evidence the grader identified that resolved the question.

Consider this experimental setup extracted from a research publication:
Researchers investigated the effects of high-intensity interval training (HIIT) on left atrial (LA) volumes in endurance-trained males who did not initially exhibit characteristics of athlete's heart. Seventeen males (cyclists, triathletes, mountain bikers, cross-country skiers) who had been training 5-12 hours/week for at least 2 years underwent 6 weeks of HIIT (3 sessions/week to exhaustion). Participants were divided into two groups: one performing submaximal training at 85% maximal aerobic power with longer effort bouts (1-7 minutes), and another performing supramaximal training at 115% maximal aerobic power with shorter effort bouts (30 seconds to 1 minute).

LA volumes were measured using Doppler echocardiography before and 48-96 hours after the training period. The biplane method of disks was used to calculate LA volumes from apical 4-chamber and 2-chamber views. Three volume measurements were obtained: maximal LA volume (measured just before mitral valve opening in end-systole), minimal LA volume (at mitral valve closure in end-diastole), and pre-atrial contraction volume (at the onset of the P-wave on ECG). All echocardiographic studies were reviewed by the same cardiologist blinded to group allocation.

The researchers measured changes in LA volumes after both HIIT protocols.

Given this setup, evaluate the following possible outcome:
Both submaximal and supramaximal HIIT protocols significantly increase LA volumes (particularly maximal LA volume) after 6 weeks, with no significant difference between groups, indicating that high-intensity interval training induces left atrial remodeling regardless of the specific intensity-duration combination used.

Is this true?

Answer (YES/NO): YES